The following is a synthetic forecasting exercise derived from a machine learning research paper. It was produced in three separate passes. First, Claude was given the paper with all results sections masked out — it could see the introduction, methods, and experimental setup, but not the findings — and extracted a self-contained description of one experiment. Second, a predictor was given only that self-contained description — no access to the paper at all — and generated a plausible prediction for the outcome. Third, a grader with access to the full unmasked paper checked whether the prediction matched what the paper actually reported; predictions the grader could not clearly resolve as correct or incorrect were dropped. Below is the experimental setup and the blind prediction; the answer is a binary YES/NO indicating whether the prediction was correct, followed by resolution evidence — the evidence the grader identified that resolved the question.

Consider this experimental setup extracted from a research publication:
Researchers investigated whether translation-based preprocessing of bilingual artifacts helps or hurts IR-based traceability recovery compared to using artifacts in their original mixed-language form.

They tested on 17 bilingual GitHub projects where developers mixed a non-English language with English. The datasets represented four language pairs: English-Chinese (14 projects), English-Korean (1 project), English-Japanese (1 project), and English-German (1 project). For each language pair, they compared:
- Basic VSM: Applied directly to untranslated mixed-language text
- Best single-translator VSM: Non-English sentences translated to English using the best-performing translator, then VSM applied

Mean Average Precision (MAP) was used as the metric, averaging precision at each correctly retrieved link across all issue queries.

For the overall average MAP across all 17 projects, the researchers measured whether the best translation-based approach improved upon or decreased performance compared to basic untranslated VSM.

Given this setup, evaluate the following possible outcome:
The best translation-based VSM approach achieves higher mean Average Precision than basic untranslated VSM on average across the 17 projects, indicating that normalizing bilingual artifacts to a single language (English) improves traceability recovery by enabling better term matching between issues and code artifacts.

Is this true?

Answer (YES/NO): NO